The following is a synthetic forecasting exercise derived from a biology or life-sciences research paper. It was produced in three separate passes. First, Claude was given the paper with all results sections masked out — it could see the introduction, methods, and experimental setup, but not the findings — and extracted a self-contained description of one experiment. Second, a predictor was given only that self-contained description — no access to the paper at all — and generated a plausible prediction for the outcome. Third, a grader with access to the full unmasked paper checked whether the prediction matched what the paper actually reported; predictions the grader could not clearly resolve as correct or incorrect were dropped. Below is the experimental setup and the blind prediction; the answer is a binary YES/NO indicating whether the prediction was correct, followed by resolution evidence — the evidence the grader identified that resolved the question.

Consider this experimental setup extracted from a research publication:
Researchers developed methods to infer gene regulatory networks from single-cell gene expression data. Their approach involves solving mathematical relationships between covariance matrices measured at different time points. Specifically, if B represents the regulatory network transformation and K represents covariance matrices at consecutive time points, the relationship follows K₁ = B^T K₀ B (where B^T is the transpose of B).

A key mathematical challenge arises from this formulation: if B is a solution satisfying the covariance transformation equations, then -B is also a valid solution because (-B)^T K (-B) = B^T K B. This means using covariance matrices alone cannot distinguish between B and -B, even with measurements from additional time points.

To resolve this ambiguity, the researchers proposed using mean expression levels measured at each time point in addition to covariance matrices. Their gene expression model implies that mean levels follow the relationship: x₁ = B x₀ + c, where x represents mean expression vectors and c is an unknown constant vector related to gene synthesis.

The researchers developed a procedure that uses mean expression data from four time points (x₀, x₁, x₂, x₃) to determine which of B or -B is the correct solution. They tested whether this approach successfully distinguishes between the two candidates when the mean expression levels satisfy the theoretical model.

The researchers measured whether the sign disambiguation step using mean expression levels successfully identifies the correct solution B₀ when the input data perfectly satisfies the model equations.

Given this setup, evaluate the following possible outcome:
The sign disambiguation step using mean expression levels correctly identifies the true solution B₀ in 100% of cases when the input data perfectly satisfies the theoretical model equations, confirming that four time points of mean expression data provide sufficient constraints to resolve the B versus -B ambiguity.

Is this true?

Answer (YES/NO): YES